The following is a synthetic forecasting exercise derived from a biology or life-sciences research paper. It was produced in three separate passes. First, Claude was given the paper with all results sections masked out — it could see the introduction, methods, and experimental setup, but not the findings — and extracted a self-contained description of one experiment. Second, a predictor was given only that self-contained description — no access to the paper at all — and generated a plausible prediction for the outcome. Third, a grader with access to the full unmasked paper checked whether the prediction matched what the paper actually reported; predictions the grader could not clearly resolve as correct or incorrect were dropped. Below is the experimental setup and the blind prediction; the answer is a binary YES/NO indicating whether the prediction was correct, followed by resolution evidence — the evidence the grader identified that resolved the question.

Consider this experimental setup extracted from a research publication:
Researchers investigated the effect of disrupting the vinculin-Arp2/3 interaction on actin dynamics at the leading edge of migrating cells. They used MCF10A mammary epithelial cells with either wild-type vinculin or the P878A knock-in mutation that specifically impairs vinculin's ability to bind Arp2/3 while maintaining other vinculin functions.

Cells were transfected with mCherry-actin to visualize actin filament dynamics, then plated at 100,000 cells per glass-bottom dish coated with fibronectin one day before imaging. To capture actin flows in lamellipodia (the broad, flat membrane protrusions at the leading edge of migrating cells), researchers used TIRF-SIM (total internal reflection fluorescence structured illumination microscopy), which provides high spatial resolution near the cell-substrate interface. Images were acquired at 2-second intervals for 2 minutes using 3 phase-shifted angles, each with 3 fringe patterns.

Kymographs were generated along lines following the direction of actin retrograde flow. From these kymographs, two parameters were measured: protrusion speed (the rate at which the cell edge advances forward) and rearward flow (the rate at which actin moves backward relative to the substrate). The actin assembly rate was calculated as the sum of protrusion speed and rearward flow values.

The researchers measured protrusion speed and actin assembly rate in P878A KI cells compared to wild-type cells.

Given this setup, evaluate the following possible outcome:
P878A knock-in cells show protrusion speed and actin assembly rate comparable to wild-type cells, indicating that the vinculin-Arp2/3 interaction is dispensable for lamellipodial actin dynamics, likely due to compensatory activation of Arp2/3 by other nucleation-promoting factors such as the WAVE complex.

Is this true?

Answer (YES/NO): NO